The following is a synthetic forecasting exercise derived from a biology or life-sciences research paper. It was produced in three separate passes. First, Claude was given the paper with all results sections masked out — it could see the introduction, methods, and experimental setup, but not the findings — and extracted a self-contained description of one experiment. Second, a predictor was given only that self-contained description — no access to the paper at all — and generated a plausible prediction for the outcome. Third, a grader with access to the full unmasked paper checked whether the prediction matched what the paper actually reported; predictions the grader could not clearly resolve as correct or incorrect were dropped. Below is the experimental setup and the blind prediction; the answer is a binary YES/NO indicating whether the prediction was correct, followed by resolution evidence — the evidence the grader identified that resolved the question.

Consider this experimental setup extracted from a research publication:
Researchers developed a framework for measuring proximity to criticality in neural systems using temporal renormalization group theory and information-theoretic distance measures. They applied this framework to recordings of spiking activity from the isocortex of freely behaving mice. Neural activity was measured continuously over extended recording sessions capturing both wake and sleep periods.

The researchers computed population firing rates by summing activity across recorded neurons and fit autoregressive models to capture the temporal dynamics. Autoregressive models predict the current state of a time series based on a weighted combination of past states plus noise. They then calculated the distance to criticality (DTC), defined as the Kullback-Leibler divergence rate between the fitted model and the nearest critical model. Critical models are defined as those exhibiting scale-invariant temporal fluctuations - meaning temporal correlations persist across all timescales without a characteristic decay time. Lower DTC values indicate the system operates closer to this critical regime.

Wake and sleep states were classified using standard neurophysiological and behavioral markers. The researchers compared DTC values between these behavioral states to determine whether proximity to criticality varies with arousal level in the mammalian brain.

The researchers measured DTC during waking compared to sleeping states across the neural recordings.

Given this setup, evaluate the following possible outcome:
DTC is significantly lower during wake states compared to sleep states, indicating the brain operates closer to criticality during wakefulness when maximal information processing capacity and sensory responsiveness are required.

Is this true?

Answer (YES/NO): YES